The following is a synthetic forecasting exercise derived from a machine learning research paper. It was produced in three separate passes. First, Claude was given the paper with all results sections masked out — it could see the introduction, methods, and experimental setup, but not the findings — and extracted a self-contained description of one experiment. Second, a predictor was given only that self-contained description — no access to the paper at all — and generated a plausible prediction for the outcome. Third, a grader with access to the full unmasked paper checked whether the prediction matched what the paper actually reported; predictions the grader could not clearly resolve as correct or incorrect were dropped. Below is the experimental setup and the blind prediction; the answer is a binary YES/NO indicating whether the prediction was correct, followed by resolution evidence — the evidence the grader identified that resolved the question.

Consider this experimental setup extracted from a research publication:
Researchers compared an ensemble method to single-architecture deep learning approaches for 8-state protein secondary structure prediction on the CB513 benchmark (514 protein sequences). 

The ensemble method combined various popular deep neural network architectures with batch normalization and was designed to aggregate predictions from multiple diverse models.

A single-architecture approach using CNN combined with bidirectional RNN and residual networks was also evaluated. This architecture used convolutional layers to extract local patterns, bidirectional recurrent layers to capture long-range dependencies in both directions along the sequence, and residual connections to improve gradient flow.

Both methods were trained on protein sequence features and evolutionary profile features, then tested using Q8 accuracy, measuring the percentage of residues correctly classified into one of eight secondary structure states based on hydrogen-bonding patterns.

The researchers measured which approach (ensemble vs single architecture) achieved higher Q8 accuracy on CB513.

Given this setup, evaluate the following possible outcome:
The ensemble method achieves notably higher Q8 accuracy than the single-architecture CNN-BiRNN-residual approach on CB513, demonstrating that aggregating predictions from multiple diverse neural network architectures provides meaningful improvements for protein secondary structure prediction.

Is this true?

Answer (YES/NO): NO